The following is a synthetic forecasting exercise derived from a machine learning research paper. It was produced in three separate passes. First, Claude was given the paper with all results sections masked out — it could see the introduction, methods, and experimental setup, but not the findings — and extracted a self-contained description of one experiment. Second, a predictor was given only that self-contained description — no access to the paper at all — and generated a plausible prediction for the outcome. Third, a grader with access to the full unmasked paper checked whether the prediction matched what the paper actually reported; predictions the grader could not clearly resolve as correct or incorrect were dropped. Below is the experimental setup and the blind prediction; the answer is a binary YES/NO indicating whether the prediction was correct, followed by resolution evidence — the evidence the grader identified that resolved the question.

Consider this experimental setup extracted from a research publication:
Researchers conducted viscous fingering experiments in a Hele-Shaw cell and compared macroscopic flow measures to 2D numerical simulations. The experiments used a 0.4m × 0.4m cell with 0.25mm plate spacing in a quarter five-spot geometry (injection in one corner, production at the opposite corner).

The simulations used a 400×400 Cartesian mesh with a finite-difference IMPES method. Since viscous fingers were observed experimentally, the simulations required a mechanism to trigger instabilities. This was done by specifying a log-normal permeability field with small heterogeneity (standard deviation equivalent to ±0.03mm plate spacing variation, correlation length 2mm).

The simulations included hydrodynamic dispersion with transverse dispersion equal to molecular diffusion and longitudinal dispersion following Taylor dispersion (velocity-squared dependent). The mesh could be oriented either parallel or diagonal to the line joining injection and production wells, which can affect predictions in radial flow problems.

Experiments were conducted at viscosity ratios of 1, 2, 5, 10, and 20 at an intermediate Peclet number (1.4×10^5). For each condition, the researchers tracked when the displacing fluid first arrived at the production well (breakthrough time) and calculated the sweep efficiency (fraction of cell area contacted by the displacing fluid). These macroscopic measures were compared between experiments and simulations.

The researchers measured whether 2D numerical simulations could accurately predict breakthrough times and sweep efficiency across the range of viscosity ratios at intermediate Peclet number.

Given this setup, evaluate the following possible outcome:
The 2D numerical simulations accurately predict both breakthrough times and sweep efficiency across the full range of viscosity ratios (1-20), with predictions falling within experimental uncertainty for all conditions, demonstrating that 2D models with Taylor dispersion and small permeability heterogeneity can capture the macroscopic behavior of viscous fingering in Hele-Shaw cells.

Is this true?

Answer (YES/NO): NO